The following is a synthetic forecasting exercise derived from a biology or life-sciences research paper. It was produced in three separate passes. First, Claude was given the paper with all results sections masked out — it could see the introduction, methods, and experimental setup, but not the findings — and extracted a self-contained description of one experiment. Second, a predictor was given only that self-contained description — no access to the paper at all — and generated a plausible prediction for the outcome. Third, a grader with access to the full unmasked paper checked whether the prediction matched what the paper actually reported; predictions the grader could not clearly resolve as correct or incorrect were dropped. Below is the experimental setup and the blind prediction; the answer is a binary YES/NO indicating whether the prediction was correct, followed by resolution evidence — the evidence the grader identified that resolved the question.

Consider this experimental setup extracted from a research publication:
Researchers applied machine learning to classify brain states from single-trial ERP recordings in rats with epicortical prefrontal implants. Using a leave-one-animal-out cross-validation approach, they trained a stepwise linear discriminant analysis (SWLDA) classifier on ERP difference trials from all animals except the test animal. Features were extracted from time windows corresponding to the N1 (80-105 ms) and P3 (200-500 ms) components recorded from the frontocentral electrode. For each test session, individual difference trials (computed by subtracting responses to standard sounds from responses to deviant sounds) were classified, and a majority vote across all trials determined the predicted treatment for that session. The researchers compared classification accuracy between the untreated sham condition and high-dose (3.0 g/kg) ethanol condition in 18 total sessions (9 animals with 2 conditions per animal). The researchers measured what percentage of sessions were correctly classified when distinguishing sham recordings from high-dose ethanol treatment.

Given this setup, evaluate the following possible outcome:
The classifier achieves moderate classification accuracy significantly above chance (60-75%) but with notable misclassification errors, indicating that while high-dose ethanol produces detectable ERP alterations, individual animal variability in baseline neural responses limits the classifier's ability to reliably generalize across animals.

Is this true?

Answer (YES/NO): NO